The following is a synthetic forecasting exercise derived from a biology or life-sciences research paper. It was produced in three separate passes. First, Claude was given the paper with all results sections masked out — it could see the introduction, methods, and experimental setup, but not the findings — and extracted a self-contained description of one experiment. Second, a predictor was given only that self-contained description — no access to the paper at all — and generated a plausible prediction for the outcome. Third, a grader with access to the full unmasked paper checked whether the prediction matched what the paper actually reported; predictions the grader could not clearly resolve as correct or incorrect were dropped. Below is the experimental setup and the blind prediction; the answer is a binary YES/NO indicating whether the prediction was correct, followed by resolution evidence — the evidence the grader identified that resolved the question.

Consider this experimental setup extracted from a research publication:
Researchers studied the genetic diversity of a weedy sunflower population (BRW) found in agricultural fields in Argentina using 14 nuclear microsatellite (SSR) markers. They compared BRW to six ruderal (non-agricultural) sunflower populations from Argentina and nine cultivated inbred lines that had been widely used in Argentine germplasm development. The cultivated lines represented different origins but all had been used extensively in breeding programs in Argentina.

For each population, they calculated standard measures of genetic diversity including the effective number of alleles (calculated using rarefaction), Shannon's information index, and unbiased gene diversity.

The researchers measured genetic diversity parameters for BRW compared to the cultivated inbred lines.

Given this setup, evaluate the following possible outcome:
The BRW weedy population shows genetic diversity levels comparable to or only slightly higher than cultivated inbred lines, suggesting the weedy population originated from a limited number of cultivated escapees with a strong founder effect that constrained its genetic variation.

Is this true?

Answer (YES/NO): NO